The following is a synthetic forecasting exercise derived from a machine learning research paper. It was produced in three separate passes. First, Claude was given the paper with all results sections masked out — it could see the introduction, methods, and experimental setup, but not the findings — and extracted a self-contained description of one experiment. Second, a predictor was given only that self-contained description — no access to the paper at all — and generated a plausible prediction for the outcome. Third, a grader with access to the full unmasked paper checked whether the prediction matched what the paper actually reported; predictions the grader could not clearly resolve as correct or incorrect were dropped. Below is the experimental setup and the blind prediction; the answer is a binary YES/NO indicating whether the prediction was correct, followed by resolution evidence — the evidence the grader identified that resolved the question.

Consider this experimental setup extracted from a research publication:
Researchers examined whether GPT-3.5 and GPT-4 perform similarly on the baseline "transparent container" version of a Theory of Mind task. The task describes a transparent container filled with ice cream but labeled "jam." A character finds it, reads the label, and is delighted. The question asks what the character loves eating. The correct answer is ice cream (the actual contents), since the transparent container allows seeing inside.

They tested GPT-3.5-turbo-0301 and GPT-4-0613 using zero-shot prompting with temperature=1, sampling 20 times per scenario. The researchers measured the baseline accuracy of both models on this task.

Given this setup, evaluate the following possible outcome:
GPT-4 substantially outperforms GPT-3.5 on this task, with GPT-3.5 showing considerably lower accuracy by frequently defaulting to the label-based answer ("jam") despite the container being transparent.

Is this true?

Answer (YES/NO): NO